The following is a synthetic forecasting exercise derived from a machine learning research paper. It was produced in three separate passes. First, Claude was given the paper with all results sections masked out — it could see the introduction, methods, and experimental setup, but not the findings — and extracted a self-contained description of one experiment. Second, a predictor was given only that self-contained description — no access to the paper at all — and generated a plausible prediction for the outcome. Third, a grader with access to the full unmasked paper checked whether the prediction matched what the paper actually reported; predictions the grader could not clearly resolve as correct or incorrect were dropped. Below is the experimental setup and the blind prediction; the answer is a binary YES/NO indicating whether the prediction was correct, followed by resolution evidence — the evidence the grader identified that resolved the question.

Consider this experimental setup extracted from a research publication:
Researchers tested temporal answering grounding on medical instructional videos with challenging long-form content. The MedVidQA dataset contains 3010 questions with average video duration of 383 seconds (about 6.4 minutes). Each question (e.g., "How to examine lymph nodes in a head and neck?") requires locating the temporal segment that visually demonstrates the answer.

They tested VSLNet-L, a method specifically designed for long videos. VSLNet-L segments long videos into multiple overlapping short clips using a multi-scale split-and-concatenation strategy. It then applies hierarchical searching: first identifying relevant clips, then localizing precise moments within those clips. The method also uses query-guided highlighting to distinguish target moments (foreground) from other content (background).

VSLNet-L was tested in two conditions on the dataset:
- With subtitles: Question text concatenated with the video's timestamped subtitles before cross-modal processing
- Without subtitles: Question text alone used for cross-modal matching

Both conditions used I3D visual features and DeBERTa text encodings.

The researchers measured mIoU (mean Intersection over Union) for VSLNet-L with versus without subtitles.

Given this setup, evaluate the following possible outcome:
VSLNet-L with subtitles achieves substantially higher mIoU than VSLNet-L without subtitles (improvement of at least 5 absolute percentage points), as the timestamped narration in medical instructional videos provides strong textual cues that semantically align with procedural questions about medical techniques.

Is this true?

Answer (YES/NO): NO